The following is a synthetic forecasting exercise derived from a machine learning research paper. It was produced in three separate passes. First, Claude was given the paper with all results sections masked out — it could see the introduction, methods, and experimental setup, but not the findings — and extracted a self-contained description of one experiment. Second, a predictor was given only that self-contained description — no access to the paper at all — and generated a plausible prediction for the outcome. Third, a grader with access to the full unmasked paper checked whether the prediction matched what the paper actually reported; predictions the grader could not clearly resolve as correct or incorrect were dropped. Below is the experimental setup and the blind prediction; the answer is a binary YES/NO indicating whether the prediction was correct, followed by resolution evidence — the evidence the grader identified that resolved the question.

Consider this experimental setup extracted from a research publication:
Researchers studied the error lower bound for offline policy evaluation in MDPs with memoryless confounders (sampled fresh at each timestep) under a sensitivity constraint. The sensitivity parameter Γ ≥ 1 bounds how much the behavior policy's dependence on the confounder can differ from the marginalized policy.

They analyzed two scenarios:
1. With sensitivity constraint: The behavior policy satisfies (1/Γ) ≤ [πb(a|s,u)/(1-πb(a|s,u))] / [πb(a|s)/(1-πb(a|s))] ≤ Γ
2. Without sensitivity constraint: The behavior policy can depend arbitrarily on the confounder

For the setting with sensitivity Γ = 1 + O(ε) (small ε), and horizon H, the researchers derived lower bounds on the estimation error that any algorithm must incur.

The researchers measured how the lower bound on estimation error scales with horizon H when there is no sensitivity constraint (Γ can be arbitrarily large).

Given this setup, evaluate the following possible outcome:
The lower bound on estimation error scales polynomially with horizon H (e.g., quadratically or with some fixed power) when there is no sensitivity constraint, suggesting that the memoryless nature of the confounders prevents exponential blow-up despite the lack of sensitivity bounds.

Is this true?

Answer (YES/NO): NO